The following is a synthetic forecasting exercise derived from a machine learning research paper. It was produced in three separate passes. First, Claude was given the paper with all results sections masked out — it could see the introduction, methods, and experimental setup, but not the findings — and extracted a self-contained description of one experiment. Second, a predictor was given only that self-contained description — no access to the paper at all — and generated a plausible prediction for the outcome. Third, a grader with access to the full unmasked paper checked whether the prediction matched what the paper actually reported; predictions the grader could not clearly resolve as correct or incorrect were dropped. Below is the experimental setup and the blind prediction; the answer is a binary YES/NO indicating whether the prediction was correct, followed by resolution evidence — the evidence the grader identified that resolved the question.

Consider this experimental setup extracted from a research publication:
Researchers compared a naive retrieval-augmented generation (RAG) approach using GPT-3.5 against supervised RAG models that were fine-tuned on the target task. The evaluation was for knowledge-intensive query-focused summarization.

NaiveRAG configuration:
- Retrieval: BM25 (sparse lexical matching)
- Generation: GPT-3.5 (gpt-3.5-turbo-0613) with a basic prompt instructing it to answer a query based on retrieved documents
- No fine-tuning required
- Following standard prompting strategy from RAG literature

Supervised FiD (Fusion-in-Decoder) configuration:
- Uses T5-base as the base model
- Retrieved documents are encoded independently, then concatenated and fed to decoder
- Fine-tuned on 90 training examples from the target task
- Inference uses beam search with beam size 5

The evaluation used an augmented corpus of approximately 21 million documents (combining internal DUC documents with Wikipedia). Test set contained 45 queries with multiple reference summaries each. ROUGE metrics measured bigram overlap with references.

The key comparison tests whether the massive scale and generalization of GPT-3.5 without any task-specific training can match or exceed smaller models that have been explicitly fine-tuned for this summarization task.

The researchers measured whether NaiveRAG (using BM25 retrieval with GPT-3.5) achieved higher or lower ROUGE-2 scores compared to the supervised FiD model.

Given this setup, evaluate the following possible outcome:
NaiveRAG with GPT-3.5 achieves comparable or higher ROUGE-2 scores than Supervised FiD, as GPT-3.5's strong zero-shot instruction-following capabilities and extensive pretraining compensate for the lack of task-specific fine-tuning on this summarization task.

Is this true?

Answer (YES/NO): YES